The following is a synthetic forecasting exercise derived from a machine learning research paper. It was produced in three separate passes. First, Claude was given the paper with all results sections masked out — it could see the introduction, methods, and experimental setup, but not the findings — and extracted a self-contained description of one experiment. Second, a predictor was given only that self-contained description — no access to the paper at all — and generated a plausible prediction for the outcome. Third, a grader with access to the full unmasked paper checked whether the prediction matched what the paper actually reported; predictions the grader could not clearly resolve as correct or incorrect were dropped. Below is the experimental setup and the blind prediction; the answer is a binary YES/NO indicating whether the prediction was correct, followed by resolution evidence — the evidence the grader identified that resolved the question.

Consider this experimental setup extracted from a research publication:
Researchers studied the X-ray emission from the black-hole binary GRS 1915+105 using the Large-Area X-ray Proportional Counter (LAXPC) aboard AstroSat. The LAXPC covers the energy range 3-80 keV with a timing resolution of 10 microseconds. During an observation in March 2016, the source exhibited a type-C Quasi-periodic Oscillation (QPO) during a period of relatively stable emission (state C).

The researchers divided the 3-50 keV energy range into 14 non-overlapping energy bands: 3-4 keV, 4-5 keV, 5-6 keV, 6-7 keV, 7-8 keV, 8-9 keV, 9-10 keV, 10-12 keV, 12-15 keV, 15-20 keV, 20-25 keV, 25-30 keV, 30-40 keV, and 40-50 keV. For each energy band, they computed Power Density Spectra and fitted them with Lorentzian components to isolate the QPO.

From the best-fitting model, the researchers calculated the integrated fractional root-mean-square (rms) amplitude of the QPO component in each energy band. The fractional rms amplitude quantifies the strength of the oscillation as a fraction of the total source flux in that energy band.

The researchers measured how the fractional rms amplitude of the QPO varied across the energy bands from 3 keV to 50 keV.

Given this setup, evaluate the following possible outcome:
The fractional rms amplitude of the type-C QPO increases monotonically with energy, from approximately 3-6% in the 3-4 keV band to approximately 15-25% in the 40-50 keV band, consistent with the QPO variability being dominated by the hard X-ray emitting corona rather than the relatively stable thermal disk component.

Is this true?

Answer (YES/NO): NO